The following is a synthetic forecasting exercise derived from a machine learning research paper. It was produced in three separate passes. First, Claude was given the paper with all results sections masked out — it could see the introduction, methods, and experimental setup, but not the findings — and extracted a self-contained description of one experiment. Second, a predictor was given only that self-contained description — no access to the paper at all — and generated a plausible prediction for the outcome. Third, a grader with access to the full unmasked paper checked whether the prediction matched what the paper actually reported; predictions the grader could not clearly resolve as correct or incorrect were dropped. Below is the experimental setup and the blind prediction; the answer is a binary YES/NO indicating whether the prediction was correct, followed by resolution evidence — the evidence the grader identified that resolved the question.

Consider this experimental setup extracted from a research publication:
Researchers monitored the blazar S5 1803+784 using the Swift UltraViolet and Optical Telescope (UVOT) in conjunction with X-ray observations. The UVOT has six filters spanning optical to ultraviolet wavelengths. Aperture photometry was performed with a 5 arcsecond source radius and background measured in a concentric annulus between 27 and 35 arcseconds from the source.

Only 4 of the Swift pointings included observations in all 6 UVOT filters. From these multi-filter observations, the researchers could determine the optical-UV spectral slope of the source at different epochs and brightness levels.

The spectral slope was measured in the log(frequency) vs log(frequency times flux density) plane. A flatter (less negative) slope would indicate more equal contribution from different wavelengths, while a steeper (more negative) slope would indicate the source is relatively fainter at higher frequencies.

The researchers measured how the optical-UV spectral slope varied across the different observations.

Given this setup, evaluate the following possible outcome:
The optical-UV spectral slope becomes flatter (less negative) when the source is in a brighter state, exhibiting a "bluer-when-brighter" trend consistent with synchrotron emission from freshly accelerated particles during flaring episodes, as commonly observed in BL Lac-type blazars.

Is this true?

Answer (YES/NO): NO